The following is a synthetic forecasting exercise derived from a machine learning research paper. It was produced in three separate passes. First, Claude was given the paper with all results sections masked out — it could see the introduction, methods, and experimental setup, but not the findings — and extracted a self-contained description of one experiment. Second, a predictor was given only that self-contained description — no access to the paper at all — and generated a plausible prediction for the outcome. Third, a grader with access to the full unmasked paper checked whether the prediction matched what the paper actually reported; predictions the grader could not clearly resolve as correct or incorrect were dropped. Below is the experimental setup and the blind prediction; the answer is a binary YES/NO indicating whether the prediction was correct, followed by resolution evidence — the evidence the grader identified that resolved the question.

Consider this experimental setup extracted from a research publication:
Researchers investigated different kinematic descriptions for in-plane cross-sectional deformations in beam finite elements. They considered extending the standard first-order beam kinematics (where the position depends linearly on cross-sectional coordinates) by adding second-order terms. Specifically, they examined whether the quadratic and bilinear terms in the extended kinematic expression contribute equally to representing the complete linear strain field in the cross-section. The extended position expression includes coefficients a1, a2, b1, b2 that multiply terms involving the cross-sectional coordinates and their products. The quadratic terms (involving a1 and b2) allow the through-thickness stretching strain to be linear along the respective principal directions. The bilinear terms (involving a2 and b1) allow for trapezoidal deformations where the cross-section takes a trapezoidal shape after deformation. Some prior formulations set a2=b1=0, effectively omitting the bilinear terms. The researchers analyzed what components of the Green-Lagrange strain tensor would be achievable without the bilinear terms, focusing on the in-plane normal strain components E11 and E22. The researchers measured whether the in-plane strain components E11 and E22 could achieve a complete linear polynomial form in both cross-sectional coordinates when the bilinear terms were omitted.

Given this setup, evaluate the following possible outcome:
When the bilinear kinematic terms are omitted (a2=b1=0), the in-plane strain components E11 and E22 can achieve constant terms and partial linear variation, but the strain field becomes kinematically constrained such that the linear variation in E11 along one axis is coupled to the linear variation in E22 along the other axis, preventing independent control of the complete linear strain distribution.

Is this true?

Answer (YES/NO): NO